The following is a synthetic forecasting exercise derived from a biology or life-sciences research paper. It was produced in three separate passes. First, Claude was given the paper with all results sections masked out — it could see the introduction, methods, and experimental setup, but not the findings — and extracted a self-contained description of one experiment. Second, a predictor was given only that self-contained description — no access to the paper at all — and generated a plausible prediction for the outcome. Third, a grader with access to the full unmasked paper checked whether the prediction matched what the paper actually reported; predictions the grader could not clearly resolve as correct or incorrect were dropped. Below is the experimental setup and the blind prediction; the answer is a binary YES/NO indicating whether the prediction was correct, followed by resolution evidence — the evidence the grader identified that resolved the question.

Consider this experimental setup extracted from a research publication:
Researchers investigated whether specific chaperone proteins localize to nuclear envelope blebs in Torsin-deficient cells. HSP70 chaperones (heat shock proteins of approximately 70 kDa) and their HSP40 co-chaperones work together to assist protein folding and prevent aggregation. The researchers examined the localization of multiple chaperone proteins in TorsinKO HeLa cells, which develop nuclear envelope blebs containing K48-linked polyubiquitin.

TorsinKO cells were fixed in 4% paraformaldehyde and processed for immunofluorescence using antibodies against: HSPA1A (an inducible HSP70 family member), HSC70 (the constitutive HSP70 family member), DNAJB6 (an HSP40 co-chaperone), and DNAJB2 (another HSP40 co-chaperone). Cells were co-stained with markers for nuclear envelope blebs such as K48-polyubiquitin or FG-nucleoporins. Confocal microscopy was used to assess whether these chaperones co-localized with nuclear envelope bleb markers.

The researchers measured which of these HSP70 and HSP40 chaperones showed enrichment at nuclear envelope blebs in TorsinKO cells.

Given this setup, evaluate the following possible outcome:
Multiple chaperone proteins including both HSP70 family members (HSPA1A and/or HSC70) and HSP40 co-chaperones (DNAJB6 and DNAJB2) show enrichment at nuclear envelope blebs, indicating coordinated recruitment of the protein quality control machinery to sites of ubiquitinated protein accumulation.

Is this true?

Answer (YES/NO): YES